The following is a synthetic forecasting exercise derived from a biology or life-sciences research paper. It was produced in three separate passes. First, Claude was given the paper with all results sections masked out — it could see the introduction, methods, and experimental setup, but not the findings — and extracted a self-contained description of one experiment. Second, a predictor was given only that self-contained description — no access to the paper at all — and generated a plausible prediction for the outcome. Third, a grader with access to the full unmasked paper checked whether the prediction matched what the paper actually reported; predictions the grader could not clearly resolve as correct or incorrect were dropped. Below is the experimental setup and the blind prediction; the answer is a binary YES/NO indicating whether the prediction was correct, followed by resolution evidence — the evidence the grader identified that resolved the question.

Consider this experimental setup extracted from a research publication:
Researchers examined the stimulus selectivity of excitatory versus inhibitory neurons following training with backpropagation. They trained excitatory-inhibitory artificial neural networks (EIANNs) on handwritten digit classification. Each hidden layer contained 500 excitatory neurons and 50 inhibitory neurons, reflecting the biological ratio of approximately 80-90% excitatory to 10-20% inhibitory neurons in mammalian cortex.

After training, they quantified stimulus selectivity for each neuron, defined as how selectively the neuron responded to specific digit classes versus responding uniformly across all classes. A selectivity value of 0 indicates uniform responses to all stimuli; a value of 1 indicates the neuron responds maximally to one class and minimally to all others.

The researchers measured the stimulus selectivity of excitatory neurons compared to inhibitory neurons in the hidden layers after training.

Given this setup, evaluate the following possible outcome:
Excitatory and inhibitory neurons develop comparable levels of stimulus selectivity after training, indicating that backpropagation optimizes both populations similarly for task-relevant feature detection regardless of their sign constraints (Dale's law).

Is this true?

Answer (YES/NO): NO